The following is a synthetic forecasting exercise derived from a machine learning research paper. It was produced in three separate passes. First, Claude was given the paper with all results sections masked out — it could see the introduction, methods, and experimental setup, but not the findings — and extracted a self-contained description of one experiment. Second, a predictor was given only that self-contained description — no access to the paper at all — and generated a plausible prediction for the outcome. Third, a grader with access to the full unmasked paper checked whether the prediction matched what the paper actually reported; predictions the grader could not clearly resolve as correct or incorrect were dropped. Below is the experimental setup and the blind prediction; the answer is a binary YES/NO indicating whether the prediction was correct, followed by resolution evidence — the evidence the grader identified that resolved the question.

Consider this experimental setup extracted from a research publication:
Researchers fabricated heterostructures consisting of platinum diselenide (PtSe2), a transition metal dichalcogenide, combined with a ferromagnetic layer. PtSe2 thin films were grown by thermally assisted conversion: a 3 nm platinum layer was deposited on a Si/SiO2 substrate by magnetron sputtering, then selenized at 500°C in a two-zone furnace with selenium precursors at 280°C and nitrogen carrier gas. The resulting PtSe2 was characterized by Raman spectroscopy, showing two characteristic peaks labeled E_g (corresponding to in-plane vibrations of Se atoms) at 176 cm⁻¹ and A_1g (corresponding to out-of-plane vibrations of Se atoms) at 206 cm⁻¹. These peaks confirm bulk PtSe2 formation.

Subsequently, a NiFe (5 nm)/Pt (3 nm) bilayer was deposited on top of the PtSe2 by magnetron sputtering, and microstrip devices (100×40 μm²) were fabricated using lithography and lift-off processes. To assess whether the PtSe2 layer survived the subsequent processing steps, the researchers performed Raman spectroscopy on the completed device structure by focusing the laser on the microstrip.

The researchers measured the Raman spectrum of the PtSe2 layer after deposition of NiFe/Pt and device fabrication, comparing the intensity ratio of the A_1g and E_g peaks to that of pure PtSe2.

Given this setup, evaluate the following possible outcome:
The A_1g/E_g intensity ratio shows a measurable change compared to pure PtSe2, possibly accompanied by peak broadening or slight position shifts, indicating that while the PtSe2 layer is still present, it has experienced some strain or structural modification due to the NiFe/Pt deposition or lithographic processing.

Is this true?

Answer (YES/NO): NO